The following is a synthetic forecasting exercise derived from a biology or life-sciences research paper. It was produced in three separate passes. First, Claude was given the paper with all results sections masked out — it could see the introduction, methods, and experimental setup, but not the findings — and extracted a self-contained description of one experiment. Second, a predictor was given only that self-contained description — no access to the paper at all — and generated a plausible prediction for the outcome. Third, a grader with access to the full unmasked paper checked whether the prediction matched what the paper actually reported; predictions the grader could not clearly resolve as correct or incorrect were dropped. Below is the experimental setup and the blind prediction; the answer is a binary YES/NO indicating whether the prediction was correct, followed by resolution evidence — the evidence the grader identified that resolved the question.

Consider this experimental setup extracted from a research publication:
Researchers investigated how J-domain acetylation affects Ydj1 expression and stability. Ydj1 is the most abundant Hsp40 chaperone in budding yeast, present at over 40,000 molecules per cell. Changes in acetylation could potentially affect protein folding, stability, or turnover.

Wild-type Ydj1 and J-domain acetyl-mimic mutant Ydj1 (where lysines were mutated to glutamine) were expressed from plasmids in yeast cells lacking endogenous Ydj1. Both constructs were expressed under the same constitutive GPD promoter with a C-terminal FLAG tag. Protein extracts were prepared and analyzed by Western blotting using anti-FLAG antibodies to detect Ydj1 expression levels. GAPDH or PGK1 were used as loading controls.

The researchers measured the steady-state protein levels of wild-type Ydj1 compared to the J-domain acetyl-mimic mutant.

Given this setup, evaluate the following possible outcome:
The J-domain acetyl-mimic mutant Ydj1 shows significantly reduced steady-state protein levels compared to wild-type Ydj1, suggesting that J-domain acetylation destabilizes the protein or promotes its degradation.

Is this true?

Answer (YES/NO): NO